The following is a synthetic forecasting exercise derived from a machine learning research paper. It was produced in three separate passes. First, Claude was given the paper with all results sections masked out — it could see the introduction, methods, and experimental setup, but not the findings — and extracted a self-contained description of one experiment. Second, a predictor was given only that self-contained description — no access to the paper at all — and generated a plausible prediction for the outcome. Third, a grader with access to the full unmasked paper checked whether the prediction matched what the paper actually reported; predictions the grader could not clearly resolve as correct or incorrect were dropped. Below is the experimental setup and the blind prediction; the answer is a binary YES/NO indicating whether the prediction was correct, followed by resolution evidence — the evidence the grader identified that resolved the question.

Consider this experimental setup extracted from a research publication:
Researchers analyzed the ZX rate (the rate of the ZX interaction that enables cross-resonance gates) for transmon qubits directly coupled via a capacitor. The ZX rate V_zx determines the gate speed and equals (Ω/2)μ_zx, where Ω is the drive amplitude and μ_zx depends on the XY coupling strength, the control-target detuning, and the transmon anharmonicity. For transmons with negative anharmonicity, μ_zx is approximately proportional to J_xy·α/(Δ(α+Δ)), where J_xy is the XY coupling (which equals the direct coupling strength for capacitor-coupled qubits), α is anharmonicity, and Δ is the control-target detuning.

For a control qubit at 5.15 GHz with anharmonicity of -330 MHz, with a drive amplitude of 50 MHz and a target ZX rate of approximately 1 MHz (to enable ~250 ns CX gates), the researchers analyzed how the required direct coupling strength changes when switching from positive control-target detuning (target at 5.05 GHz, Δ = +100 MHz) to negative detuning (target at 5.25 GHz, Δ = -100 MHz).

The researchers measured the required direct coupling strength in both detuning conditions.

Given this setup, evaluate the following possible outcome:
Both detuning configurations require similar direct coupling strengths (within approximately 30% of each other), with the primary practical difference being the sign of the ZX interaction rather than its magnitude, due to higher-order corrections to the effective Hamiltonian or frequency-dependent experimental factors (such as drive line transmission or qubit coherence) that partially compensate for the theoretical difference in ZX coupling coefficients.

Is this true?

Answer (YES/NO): NO